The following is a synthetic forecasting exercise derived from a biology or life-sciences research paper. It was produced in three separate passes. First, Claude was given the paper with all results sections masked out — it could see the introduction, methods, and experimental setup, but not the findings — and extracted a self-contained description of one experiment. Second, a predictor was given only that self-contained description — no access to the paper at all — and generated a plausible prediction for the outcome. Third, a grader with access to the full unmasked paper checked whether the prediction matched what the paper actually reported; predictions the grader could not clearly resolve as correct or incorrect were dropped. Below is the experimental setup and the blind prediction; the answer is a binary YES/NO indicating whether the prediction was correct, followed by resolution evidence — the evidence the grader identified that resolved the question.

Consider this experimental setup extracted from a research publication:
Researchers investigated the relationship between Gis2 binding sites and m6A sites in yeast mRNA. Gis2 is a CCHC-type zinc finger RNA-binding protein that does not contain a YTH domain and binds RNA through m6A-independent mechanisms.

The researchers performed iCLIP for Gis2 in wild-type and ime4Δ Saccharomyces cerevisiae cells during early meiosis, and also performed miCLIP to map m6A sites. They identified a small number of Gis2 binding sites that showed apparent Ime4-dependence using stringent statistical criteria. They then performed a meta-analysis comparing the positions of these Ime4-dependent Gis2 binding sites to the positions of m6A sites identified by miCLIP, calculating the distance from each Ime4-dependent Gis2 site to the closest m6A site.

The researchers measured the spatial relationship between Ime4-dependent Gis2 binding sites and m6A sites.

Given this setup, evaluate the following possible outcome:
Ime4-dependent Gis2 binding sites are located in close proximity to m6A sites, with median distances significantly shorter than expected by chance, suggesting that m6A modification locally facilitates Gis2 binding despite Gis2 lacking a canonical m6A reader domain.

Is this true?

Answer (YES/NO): NO